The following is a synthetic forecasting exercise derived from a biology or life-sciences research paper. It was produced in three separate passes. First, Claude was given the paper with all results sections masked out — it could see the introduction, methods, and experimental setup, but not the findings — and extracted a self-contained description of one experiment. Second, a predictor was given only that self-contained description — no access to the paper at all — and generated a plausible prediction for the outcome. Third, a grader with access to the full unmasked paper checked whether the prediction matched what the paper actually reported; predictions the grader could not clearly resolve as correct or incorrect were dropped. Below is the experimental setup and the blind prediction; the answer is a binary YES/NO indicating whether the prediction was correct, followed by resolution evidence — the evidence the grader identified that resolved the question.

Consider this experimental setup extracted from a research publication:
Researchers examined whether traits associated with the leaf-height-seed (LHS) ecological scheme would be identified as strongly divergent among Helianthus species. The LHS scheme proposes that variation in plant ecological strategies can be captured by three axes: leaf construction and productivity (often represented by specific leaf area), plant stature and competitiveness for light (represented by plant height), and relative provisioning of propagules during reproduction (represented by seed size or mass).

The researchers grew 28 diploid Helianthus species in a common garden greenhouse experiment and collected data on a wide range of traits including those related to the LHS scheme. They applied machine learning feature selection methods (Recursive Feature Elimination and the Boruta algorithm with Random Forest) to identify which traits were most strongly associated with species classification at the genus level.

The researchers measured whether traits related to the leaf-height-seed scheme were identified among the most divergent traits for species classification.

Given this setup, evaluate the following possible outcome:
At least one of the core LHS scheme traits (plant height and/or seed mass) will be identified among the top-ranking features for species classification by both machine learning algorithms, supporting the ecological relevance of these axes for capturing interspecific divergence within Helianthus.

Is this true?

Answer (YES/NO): NO